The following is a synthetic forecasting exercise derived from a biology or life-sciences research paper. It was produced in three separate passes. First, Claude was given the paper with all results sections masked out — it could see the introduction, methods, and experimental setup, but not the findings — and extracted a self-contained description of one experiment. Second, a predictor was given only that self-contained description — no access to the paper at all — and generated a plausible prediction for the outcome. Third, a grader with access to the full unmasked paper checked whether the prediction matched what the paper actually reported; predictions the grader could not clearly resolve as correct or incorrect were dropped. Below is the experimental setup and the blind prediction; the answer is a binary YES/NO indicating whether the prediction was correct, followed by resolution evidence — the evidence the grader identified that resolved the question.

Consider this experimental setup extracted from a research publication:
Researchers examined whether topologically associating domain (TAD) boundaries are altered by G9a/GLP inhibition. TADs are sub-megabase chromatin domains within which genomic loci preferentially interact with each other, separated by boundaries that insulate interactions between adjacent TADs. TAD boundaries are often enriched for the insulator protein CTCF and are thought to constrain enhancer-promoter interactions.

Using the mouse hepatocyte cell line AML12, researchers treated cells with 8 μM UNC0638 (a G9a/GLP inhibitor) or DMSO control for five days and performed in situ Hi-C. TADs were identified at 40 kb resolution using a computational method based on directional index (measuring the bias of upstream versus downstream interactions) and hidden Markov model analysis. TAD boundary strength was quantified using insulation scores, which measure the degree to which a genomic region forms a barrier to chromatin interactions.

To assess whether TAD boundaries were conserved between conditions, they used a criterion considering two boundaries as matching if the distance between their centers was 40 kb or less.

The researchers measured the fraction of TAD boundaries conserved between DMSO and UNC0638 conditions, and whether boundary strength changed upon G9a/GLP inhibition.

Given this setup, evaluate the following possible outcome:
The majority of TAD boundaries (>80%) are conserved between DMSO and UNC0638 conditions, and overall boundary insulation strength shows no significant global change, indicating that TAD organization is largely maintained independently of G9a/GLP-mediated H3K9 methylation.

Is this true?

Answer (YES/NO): NO